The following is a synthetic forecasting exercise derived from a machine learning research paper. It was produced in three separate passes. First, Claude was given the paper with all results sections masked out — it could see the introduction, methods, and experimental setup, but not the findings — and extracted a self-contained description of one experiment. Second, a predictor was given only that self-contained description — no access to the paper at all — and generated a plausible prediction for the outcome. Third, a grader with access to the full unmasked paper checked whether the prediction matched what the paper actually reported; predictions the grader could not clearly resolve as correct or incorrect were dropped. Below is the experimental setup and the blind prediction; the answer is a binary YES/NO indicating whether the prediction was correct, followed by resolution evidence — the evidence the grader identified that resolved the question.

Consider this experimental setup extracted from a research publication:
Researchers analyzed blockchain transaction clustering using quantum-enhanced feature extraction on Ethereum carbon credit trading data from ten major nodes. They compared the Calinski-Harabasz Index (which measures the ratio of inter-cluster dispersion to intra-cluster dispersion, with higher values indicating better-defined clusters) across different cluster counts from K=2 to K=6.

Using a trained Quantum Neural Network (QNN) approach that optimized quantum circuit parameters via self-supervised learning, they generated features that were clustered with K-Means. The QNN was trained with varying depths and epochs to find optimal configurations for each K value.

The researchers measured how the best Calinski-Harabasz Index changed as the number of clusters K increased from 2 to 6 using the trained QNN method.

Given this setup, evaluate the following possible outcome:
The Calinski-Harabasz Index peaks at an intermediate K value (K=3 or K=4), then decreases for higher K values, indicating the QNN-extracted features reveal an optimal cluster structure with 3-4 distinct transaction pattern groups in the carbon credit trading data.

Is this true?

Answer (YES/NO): NO